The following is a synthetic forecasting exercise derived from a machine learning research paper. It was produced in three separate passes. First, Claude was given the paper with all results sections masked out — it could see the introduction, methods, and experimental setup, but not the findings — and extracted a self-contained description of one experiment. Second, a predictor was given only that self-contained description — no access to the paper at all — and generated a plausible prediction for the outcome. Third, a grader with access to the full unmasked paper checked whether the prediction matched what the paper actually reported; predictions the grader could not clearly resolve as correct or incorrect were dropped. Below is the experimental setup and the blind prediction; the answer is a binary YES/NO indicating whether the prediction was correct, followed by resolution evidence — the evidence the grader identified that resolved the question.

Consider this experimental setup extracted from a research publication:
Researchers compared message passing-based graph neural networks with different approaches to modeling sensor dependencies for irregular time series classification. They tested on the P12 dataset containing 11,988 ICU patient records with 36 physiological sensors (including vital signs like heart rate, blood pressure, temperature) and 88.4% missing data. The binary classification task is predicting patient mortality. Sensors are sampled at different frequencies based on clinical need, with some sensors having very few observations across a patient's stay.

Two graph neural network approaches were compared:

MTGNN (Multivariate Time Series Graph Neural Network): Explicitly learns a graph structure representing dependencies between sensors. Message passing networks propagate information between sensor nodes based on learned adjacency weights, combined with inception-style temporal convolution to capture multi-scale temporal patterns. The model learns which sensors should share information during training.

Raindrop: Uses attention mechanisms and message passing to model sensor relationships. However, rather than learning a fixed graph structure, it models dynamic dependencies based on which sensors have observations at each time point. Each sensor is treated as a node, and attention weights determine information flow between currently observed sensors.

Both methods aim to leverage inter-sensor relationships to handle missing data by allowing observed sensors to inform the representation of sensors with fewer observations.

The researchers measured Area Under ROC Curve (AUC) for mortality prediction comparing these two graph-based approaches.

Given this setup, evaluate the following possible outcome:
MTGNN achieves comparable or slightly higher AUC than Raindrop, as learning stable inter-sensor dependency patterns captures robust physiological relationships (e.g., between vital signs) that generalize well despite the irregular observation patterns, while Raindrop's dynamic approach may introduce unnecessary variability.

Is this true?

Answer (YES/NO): NO